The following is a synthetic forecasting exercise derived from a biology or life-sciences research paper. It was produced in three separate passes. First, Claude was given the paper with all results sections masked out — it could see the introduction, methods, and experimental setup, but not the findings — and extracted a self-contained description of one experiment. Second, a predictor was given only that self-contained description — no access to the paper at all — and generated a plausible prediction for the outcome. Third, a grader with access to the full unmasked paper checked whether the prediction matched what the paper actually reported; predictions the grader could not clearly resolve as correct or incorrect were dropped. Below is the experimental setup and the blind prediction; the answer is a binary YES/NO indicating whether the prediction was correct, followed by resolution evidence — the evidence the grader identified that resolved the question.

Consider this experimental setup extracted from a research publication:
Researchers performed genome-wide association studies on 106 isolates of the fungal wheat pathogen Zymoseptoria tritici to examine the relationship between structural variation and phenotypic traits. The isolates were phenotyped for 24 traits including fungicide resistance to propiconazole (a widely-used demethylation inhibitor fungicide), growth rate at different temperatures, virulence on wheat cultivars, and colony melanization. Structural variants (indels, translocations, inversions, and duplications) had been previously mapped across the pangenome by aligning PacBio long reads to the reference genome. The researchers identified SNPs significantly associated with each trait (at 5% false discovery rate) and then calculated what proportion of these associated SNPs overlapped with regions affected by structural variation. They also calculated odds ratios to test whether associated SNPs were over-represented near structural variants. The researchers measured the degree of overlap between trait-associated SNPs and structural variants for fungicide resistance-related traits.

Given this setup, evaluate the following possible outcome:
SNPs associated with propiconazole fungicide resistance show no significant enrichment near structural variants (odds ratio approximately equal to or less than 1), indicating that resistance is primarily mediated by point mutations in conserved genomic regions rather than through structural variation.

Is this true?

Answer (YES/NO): NO